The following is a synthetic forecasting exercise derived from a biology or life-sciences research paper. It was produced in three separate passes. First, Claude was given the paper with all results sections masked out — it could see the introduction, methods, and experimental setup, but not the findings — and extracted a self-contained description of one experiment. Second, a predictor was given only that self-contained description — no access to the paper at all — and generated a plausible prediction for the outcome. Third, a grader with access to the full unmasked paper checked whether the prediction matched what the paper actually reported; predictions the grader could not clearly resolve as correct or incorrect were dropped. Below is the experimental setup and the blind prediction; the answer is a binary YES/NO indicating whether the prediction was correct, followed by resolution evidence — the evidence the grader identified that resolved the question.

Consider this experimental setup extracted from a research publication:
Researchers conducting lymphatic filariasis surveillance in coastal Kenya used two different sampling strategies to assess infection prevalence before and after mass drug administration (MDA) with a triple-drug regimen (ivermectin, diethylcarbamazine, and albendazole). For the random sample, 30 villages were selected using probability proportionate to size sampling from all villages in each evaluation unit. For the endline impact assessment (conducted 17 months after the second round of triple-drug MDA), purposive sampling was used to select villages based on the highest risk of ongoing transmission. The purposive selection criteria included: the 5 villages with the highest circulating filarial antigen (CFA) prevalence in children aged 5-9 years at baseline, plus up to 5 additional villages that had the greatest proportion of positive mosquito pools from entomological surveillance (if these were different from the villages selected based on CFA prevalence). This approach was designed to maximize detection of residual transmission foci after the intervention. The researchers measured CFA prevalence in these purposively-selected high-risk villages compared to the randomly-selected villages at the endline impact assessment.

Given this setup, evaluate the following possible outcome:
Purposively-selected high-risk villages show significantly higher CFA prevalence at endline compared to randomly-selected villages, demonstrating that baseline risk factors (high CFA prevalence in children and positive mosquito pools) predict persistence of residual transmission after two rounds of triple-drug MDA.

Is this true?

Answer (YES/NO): NO